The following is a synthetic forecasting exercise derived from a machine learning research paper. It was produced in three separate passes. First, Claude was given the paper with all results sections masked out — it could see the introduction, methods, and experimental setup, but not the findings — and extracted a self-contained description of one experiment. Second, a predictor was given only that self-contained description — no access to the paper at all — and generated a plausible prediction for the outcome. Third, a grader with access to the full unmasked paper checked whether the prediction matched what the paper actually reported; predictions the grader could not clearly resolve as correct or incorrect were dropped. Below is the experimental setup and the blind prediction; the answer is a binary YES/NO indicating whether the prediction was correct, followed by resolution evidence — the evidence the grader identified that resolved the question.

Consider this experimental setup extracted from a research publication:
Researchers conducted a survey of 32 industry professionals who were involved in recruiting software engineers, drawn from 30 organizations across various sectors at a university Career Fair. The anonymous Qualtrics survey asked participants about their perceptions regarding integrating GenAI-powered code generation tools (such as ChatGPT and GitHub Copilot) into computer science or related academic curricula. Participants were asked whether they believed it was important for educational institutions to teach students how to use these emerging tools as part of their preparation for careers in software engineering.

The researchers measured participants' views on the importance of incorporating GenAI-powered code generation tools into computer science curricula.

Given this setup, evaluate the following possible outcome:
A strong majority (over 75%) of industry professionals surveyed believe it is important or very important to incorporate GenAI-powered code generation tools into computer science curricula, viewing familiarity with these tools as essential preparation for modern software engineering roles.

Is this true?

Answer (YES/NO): NO